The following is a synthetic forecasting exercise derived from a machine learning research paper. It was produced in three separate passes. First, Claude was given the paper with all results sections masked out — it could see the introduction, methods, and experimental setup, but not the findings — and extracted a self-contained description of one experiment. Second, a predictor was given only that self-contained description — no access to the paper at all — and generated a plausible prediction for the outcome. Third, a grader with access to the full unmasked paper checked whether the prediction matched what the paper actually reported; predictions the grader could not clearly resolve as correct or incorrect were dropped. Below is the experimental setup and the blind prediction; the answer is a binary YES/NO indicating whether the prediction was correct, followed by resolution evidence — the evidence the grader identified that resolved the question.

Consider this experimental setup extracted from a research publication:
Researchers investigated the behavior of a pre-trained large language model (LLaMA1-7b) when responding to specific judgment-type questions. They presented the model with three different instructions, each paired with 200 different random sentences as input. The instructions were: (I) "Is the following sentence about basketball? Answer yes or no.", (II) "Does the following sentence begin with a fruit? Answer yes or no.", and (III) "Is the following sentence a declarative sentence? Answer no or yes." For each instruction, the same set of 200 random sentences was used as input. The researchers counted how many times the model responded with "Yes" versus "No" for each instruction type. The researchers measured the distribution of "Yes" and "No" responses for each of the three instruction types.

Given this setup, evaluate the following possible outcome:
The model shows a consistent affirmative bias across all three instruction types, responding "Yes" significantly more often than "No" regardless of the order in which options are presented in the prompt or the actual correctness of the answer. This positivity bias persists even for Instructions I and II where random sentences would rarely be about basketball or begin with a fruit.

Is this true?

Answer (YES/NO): NO